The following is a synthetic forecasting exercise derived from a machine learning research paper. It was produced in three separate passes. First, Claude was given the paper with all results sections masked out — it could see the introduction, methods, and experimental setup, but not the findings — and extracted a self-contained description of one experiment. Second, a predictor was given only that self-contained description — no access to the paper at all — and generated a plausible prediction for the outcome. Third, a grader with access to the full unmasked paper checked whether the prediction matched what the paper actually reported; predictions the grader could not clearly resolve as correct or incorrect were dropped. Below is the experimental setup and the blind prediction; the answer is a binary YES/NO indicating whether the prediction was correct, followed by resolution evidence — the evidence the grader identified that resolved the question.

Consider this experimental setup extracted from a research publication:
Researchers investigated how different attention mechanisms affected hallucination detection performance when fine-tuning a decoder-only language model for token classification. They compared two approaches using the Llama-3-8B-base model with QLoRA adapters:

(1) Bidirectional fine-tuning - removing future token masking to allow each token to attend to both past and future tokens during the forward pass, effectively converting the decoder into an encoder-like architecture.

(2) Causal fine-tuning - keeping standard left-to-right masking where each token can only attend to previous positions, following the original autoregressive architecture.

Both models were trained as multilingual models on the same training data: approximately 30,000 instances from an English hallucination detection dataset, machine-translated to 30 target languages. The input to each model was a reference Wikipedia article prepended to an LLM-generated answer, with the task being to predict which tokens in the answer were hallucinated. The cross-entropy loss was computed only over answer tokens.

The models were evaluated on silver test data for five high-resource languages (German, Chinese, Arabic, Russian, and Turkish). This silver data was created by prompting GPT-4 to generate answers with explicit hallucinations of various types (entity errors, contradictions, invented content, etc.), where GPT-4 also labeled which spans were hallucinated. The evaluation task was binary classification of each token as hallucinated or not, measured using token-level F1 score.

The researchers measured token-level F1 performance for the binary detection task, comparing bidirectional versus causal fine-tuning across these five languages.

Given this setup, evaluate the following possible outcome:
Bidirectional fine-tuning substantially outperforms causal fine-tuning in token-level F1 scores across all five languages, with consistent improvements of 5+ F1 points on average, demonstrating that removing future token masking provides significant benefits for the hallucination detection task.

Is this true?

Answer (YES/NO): NO